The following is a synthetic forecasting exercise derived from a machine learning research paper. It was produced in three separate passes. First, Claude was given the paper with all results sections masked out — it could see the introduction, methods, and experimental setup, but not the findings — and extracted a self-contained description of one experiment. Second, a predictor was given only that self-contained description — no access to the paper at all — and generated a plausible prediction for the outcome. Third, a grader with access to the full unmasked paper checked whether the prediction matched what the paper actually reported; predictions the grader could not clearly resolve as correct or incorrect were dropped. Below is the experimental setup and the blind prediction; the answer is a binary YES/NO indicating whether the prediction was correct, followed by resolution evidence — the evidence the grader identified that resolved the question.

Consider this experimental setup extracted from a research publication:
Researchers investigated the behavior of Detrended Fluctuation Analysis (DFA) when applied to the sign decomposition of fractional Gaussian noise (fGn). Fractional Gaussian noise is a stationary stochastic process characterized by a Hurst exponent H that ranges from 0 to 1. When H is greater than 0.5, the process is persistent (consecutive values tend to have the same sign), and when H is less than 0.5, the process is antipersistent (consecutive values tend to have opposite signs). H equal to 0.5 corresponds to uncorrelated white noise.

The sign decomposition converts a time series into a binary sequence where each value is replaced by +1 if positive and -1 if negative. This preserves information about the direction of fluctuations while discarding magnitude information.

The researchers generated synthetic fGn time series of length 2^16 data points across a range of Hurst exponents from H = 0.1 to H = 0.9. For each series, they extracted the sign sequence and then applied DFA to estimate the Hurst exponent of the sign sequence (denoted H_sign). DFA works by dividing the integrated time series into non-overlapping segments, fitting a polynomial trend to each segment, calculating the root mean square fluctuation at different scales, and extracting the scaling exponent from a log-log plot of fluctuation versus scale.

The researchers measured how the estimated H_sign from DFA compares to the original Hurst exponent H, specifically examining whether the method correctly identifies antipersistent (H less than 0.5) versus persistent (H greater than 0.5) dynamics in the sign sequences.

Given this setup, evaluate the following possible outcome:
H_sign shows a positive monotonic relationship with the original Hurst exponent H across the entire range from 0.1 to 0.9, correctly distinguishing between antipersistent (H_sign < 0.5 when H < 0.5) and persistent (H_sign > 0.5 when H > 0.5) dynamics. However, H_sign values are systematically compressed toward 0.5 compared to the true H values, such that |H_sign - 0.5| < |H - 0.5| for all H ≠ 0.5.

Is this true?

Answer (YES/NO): NO